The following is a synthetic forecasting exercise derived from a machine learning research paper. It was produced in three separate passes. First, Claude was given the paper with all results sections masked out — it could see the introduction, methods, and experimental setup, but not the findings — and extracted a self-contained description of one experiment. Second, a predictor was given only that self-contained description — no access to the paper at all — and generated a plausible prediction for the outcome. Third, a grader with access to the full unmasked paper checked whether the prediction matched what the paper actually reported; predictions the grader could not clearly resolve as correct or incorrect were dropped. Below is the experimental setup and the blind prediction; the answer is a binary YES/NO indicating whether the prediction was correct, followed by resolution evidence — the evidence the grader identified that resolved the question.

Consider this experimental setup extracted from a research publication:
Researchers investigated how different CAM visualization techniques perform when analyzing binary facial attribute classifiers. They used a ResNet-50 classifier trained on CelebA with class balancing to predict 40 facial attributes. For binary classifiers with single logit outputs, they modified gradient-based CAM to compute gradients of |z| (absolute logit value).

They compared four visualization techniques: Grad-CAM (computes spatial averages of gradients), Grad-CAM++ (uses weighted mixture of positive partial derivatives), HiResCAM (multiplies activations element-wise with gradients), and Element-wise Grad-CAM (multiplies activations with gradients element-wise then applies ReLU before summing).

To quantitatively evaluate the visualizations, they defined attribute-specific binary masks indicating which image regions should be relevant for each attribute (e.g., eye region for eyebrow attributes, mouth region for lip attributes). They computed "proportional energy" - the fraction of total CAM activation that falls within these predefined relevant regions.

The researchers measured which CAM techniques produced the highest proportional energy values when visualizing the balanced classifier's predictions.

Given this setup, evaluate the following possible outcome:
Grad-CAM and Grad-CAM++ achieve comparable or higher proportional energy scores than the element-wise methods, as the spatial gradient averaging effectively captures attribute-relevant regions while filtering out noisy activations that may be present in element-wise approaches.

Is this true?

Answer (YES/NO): NO